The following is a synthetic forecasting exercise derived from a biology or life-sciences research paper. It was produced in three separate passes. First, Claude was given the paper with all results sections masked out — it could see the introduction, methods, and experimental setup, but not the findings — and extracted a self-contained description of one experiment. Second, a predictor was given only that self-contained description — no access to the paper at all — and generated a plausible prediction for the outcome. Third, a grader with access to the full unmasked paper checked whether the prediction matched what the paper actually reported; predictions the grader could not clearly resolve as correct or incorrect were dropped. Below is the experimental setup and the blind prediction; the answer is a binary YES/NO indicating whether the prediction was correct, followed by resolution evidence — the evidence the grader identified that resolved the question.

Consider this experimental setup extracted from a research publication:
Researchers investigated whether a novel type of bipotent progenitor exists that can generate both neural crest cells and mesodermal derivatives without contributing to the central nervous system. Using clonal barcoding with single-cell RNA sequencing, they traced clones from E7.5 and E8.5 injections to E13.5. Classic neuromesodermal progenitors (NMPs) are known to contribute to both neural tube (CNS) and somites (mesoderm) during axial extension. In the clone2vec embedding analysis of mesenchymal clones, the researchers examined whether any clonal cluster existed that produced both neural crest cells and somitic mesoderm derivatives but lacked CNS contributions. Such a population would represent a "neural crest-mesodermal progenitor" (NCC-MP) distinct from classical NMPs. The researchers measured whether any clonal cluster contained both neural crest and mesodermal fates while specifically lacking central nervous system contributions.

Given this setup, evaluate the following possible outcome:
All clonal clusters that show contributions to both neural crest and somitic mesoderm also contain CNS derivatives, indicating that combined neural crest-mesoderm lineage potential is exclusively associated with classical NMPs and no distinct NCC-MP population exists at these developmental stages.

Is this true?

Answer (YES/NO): NO